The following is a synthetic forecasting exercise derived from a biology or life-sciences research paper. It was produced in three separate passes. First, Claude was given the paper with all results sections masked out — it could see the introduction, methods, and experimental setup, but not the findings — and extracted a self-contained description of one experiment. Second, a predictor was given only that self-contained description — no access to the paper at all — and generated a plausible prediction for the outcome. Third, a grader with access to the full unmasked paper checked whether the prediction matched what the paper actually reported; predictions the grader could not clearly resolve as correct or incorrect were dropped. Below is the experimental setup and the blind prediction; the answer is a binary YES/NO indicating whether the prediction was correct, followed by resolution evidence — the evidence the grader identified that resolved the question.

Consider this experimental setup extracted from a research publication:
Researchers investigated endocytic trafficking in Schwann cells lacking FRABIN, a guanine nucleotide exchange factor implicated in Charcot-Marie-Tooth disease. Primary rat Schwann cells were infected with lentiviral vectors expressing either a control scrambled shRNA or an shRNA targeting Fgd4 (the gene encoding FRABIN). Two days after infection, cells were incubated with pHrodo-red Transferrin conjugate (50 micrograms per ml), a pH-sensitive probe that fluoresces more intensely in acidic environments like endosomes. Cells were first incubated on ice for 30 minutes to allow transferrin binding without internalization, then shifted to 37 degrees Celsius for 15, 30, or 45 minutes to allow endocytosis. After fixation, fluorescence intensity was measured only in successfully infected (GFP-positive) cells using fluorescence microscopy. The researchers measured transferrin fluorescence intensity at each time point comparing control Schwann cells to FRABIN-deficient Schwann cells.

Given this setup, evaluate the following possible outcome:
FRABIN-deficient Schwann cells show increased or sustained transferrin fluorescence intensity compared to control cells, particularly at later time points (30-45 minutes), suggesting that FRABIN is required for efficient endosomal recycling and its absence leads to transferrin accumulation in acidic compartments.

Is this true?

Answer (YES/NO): NO